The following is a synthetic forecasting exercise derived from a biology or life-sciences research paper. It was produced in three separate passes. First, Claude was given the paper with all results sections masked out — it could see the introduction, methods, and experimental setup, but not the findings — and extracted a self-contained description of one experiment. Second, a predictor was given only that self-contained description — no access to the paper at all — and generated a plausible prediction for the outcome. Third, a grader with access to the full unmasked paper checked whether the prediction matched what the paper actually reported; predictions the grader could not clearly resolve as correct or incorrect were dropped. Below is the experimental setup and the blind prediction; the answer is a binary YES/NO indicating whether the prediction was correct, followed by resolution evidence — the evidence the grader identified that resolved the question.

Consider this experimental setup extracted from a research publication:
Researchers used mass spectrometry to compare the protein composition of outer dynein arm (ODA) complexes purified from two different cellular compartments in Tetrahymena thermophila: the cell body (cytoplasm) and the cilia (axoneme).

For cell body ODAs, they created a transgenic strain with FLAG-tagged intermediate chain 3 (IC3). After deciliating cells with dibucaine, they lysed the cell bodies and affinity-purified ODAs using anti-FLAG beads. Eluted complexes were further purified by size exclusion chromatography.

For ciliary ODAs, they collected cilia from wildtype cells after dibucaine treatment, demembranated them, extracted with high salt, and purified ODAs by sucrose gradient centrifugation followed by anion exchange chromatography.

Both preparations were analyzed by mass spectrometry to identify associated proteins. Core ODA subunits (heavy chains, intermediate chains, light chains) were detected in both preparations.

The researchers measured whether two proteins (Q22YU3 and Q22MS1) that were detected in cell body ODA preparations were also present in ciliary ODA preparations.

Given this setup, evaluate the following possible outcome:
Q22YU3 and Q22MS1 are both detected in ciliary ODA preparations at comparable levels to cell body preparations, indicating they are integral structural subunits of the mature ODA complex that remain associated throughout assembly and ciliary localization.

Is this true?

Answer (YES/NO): NO